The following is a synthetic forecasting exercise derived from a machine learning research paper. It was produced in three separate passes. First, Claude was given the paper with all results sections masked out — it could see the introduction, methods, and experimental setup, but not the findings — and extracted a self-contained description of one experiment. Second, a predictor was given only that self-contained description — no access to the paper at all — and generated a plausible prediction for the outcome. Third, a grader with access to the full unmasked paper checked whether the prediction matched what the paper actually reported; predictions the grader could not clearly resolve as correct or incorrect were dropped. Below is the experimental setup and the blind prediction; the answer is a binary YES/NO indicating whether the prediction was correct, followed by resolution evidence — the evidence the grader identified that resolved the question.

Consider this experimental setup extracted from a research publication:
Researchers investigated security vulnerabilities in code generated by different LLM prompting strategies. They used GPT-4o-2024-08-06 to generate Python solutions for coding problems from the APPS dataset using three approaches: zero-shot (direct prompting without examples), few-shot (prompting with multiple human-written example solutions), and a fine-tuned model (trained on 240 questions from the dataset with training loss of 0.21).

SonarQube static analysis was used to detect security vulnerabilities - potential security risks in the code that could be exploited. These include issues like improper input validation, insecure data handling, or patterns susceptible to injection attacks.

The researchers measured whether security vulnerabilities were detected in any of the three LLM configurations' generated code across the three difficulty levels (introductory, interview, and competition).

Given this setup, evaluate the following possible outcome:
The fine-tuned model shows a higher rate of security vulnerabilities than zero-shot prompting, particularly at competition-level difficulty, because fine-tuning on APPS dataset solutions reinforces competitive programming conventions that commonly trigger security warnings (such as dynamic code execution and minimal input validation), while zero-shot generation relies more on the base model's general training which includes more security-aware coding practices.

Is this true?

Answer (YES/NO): NO